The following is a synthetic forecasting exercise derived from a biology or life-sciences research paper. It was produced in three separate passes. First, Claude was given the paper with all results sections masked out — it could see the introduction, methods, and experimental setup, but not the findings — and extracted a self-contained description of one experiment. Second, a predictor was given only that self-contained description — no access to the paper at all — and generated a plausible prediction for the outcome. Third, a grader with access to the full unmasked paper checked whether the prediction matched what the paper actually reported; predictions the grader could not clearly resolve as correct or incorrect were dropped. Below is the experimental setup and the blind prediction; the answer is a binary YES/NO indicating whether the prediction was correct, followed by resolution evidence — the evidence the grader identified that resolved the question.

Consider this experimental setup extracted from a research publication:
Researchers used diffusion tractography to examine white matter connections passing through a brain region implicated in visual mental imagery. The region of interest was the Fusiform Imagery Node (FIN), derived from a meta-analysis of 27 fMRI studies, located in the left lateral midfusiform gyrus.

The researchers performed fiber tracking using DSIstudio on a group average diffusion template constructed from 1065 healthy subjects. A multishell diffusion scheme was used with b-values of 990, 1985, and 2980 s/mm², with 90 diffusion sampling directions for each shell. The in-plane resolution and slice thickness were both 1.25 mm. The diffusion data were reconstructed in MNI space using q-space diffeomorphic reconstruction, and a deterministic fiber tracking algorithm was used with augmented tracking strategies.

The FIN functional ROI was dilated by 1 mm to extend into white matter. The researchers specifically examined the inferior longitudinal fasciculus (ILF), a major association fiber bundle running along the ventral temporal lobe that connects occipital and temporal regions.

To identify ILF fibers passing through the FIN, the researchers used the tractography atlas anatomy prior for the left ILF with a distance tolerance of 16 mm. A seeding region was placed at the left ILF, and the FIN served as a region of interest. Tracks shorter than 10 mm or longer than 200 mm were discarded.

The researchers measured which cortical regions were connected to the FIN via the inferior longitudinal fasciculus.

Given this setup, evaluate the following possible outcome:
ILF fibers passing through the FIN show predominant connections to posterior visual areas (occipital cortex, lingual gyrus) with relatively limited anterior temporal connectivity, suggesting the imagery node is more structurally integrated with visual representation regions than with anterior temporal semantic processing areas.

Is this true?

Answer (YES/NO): NO